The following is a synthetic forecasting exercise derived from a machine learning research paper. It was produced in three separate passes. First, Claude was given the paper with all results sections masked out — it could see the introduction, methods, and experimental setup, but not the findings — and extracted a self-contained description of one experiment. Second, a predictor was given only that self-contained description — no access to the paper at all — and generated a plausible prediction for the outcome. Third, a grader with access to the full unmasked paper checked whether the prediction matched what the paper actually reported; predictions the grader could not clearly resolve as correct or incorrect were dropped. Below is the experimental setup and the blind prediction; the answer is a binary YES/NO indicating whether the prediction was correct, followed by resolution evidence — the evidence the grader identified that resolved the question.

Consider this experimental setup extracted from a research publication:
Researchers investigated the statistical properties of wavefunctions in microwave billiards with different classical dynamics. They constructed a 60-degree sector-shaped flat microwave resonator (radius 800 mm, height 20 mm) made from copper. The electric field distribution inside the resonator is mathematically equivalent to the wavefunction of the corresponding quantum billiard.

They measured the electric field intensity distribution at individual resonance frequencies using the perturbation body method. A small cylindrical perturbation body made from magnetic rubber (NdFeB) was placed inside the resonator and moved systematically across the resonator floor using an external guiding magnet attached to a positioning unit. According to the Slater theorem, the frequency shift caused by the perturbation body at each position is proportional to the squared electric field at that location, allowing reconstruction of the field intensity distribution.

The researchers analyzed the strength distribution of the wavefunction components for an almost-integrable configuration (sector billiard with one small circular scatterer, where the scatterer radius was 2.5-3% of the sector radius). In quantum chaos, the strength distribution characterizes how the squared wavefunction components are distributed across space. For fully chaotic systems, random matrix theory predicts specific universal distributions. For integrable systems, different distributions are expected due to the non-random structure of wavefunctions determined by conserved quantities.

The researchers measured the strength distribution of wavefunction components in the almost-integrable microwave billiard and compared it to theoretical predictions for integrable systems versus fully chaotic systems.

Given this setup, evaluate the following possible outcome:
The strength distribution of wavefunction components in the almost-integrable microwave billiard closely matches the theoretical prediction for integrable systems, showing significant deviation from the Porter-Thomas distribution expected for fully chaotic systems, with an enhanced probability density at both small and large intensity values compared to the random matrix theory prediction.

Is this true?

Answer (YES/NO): NO